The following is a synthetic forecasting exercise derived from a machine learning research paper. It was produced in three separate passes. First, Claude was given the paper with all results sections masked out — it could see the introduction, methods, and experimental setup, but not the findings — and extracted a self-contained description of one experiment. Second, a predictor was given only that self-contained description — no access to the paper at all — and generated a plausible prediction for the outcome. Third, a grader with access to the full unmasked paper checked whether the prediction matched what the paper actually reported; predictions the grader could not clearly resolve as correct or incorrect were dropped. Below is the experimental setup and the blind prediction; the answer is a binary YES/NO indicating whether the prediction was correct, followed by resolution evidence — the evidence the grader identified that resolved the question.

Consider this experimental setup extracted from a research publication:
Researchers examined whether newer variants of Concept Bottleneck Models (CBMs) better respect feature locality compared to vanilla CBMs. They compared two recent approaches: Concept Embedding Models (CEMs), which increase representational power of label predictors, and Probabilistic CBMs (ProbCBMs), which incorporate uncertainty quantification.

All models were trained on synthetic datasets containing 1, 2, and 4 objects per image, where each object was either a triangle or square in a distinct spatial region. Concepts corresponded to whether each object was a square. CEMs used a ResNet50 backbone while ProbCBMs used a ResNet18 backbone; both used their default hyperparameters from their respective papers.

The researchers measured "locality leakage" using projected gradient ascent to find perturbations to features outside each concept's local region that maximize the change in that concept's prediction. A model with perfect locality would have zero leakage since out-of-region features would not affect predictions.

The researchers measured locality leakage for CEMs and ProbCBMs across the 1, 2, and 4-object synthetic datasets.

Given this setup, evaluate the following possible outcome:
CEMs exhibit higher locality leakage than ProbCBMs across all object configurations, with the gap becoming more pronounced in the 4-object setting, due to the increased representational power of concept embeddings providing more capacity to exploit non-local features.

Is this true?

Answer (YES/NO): NO